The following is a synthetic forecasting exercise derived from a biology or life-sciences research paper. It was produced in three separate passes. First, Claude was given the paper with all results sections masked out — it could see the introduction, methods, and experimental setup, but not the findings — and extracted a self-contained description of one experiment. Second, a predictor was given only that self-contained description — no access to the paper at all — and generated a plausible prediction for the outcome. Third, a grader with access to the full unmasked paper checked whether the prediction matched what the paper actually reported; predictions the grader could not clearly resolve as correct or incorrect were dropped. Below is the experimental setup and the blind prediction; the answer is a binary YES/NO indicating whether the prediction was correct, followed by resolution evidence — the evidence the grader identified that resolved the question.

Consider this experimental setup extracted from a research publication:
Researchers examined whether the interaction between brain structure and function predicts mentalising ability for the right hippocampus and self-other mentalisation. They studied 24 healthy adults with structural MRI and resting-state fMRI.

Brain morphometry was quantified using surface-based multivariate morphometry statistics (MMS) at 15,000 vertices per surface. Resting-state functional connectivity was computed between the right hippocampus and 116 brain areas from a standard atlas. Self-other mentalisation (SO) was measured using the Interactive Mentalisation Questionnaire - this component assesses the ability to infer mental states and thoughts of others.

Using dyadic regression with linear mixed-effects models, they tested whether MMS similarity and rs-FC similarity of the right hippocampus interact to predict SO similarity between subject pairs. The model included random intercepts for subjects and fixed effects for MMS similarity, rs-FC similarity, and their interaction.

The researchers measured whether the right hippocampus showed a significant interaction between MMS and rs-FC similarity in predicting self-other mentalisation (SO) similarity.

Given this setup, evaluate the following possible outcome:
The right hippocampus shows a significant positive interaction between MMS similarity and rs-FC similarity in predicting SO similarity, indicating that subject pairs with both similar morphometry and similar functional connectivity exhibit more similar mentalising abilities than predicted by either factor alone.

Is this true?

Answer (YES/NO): YES